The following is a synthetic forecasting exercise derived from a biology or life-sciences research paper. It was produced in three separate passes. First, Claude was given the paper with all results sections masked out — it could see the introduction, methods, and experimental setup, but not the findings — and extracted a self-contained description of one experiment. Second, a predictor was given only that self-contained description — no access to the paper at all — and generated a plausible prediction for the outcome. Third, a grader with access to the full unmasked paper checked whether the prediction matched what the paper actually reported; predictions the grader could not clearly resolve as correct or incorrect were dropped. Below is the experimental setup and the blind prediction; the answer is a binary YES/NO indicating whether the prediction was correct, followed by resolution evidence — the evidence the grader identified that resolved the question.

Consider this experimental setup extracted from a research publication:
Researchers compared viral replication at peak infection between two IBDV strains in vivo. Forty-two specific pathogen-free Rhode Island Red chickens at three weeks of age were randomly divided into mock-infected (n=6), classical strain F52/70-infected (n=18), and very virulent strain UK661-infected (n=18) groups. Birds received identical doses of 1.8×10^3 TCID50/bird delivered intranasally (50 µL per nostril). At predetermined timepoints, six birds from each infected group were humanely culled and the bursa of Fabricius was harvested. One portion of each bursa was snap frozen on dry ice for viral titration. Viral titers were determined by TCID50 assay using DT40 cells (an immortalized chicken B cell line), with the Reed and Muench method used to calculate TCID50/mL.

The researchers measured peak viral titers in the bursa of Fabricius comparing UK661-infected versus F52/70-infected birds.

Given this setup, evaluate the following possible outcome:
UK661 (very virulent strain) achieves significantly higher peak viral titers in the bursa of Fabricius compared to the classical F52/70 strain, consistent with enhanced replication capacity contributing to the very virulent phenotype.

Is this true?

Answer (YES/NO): NO